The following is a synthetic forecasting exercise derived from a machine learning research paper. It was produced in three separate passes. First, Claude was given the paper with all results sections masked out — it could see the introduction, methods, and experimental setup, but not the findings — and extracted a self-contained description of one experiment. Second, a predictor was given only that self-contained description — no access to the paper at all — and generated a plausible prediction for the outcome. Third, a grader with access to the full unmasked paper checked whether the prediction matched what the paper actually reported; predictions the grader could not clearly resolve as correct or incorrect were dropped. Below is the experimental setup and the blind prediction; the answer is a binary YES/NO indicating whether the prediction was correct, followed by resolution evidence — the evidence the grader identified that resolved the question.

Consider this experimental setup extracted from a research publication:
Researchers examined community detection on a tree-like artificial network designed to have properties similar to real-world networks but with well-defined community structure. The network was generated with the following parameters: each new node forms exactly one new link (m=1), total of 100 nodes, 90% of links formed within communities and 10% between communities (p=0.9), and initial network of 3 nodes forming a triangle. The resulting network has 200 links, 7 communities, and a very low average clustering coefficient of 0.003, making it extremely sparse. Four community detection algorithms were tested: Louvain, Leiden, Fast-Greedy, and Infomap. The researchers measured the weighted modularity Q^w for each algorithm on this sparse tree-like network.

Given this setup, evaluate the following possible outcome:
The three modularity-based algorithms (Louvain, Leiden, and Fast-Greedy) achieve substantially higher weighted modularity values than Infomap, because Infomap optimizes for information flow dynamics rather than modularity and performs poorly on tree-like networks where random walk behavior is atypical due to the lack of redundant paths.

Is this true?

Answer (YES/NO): YES